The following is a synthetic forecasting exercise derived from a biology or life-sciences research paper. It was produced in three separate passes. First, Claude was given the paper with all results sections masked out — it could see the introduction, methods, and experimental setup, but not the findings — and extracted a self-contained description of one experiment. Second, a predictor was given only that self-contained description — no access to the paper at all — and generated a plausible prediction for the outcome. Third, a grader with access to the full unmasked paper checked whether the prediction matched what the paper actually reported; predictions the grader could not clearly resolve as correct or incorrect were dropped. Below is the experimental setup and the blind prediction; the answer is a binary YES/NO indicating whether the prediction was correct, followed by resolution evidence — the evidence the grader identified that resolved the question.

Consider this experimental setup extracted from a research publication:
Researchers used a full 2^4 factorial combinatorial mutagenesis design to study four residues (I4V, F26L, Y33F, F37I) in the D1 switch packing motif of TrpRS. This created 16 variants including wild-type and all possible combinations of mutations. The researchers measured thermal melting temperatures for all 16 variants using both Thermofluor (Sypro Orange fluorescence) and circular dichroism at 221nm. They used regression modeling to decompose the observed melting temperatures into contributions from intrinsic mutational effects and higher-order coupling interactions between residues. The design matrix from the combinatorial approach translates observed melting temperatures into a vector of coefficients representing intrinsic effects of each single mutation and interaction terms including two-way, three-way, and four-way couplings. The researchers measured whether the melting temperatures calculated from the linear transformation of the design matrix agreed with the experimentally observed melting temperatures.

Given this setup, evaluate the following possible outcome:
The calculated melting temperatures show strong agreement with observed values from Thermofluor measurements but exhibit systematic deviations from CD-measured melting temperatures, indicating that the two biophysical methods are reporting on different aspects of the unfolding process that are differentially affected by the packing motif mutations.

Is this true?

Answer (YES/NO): NO